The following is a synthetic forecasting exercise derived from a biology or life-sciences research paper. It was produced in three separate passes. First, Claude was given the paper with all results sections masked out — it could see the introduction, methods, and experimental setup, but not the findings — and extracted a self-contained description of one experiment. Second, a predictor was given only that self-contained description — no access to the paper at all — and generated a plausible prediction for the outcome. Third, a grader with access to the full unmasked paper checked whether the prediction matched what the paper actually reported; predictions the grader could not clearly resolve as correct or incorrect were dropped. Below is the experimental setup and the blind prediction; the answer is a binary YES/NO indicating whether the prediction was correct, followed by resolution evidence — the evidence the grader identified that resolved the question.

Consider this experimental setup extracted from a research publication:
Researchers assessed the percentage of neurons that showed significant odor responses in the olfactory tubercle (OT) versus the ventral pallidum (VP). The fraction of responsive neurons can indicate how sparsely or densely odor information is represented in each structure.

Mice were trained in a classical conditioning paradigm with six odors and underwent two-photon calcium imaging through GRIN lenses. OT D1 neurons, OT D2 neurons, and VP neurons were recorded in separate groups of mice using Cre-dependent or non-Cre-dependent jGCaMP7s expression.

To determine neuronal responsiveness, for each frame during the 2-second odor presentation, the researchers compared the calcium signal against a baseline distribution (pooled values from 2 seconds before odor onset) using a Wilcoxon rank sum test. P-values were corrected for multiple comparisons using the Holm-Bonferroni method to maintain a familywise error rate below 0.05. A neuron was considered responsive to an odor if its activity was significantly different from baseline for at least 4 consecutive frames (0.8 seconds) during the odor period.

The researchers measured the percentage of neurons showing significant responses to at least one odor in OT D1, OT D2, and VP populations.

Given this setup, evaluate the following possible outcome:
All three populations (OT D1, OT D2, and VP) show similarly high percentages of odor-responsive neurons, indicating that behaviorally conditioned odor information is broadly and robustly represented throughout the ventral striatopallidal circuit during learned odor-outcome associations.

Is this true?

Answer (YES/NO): NO